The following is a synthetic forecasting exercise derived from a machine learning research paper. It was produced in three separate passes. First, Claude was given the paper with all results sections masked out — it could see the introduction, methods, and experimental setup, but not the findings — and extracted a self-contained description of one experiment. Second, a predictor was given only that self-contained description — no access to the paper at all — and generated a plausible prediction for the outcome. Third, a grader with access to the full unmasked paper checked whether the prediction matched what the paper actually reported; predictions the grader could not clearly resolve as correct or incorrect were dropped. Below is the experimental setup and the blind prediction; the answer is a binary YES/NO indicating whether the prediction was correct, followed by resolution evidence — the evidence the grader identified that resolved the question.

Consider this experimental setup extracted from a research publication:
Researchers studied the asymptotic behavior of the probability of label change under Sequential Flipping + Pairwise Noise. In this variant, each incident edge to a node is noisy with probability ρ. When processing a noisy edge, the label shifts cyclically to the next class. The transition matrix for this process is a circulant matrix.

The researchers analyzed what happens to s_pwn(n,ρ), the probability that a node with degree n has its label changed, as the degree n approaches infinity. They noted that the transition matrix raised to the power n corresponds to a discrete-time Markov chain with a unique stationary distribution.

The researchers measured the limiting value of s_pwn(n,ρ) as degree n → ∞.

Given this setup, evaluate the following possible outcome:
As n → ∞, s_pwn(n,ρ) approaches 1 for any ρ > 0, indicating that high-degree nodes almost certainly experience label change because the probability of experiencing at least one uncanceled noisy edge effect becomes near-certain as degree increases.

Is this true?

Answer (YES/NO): NO